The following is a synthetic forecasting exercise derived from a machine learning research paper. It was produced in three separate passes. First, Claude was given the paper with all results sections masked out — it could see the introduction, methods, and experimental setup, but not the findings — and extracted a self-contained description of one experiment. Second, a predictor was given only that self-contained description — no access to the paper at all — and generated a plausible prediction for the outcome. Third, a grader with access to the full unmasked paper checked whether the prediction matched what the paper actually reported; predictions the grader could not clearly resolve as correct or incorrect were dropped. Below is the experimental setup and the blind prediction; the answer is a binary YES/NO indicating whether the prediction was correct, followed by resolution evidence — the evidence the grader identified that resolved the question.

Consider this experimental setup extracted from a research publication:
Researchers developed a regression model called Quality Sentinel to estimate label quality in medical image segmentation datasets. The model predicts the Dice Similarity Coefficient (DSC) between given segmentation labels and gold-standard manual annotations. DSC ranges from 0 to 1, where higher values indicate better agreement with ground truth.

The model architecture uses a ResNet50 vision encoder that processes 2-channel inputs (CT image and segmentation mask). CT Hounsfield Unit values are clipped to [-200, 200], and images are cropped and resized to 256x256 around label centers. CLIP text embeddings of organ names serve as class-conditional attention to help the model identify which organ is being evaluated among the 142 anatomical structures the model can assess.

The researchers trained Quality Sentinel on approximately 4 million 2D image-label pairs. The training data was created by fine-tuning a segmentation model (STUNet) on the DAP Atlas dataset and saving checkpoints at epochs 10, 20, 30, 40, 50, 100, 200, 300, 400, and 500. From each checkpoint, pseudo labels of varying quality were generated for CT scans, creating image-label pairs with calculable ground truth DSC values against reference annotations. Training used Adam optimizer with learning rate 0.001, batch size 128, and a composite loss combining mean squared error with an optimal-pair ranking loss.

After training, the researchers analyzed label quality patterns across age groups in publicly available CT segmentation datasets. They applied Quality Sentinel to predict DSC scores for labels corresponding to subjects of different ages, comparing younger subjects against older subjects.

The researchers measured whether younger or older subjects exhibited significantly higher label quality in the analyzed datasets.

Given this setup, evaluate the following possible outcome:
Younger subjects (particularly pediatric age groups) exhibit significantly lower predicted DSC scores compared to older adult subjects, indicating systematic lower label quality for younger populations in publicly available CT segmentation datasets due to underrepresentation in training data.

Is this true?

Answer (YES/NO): NO